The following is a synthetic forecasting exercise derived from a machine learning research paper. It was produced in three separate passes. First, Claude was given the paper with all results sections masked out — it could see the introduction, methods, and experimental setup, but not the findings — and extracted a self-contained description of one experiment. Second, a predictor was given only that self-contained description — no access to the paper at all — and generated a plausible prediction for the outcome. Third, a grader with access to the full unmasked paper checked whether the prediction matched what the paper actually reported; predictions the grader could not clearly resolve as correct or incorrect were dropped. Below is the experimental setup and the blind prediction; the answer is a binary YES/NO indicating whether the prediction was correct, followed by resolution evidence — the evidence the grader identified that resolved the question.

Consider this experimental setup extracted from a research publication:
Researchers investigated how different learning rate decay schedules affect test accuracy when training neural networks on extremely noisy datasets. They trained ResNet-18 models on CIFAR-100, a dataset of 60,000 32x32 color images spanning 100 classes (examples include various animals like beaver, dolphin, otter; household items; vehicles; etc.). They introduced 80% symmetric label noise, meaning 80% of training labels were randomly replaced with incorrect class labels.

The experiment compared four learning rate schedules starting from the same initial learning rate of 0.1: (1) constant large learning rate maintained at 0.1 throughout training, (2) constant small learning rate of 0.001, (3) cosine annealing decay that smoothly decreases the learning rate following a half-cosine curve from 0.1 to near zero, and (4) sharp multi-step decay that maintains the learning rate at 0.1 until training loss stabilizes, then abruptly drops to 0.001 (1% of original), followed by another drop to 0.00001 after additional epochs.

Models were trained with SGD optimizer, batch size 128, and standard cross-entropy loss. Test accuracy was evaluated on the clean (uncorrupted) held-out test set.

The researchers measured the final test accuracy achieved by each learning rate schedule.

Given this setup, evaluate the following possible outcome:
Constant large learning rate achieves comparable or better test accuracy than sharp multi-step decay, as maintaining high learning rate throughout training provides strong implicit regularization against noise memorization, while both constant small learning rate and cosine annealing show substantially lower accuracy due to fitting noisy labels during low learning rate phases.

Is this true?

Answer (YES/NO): NO